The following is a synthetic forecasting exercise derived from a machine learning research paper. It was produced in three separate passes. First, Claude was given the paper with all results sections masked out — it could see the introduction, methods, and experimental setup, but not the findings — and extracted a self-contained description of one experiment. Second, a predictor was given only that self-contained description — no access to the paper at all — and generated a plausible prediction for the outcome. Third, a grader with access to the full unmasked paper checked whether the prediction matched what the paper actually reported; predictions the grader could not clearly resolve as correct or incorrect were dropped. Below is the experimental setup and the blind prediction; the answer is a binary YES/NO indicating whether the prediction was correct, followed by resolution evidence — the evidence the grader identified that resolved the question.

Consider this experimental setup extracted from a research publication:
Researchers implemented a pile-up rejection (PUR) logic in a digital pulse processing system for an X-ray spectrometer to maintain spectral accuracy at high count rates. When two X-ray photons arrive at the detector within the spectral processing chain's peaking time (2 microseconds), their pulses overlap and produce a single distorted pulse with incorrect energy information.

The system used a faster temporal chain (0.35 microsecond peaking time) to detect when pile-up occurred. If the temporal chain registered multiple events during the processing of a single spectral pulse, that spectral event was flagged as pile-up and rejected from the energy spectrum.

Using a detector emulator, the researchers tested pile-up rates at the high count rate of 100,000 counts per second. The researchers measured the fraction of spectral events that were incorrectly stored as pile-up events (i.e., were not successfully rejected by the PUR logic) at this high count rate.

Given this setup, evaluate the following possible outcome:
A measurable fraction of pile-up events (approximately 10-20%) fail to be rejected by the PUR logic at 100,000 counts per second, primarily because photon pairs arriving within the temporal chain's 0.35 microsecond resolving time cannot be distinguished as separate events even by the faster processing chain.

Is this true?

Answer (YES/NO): NO